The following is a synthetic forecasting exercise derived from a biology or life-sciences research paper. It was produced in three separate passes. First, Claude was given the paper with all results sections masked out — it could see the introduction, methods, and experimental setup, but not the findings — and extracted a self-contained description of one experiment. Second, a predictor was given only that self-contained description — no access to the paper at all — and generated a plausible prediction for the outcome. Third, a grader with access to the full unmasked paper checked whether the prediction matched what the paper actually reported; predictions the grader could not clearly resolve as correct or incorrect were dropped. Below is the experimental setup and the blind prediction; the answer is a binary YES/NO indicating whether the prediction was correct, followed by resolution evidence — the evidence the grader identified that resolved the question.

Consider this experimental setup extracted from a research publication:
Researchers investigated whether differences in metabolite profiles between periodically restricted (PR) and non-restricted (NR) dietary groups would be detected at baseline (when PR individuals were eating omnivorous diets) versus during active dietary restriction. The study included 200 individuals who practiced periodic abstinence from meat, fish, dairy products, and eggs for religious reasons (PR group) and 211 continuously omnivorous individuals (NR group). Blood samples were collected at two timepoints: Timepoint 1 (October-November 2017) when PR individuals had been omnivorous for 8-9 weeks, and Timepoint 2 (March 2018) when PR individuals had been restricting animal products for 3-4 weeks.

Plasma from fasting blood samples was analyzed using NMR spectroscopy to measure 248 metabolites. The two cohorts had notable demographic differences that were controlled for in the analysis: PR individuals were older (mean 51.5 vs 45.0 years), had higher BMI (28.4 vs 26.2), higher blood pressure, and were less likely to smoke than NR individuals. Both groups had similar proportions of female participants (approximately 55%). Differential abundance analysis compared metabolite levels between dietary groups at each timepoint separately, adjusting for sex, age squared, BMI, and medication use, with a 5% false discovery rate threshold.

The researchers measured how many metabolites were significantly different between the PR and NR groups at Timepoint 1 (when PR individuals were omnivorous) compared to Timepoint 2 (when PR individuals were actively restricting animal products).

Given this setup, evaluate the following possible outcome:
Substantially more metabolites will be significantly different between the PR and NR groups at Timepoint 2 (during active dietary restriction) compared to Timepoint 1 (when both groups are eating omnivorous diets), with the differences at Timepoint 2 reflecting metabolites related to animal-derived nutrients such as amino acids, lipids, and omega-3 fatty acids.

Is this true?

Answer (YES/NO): YES